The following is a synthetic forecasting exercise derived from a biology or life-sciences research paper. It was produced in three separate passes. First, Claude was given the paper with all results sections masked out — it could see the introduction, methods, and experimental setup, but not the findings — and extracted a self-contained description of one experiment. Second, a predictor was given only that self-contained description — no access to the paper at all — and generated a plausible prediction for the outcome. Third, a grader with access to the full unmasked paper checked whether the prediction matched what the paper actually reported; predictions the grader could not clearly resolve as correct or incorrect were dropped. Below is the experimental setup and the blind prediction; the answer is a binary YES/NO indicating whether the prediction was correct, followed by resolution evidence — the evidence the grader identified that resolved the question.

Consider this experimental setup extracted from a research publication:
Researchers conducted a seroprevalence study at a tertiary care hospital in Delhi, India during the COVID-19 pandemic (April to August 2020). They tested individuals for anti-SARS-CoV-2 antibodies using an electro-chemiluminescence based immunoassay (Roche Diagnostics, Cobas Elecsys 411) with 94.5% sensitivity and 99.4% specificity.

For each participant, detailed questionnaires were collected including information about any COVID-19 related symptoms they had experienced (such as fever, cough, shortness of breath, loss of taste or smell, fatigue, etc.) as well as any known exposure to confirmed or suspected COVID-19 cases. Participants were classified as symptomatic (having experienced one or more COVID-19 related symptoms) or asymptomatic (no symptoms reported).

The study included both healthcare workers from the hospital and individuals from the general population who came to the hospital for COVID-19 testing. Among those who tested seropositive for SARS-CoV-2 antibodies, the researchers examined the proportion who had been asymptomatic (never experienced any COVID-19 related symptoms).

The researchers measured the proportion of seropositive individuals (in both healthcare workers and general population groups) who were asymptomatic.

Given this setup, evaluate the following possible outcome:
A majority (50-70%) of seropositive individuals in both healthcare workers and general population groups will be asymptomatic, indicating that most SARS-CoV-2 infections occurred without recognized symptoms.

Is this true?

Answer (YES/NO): NO